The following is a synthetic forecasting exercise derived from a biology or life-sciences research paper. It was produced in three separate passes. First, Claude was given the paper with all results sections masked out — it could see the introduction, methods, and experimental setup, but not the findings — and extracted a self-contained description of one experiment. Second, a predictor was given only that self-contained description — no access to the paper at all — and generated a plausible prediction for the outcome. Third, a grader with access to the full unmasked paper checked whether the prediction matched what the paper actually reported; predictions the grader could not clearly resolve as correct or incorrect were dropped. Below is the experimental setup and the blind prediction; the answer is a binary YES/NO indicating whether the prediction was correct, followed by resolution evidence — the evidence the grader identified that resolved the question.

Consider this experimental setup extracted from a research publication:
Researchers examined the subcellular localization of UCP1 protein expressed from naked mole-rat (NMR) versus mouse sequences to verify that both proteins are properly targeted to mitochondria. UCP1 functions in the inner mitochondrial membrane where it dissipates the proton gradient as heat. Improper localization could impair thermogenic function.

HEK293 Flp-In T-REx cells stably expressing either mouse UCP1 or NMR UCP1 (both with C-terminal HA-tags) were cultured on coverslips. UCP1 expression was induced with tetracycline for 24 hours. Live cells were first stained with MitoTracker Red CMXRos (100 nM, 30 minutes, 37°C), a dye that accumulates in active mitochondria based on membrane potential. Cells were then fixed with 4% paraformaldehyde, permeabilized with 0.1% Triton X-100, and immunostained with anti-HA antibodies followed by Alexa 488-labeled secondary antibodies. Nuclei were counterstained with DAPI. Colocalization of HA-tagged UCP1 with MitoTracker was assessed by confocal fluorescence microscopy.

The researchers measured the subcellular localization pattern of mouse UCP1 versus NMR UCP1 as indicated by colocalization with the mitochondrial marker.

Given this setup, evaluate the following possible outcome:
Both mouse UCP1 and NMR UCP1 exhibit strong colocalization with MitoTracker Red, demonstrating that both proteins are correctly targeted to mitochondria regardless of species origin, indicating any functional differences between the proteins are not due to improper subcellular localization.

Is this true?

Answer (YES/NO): YES